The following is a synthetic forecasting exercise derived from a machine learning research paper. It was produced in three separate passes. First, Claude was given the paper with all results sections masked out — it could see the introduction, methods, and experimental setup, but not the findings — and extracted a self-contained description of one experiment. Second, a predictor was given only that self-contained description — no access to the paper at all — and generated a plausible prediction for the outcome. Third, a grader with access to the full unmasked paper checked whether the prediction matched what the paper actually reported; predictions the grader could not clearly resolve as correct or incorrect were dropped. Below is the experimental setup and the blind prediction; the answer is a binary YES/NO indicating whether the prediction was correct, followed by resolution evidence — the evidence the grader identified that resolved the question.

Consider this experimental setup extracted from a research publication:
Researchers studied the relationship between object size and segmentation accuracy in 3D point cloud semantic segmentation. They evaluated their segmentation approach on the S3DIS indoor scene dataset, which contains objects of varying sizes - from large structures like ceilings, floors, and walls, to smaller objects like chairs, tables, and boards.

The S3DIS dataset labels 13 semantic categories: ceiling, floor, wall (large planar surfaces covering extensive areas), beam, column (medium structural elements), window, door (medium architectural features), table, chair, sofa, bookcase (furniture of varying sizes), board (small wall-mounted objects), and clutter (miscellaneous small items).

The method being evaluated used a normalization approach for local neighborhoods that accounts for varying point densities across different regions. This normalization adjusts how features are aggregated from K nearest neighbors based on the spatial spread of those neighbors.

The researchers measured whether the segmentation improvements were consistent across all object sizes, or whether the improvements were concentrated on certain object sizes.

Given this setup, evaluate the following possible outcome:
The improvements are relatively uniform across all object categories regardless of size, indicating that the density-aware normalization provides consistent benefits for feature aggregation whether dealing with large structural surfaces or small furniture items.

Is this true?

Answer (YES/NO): NO